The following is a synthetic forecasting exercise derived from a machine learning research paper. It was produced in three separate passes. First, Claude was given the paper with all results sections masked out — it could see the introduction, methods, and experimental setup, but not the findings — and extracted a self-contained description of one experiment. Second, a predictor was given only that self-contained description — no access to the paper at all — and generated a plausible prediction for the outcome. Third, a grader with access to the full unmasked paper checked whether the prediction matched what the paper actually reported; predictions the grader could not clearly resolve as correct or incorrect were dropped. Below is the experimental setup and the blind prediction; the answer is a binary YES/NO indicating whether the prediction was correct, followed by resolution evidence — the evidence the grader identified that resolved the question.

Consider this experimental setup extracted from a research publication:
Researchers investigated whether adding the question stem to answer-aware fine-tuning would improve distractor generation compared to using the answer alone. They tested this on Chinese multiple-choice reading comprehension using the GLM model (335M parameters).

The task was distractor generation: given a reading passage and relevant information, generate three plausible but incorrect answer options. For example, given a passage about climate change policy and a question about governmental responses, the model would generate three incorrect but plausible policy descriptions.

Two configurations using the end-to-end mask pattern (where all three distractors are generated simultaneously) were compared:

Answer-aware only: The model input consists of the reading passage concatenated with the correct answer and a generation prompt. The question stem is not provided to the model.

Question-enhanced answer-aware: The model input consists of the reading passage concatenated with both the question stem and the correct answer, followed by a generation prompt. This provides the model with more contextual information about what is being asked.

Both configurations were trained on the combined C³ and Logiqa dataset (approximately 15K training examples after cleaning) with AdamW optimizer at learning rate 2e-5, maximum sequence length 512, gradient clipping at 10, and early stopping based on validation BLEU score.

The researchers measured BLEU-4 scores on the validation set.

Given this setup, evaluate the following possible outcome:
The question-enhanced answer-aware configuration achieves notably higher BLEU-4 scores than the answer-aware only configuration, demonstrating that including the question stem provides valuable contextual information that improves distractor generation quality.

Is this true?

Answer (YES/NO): NO